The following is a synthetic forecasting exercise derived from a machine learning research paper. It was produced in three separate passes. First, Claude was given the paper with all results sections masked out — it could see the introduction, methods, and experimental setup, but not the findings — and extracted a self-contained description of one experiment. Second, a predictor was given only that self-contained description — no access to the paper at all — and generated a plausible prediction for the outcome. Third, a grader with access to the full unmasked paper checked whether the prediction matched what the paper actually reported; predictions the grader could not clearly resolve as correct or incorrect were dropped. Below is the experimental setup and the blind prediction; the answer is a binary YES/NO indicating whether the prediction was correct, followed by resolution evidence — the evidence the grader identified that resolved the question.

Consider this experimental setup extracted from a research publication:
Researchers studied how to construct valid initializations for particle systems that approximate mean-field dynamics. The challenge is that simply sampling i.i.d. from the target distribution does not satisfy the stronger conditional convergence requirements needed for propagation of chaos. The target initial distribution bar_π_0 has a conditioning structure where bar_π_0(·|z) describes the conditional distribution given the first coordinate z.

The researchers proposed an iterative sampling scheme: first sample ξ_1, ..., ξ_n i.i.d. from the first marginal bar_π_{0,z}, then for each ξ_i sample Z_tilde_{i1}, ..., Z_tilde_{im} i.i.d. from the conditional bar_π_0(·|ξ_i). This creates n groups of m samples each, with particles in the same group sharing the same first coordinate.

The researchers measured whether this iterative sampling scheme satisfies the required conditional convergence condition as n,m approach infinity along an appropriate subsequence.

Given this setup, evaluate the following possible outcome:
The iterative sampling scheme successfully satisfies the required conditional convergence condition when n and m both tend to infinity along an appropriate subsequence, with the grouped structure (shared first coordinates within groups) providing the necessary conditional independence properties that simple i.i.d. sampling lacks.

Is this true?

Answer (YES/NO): YES